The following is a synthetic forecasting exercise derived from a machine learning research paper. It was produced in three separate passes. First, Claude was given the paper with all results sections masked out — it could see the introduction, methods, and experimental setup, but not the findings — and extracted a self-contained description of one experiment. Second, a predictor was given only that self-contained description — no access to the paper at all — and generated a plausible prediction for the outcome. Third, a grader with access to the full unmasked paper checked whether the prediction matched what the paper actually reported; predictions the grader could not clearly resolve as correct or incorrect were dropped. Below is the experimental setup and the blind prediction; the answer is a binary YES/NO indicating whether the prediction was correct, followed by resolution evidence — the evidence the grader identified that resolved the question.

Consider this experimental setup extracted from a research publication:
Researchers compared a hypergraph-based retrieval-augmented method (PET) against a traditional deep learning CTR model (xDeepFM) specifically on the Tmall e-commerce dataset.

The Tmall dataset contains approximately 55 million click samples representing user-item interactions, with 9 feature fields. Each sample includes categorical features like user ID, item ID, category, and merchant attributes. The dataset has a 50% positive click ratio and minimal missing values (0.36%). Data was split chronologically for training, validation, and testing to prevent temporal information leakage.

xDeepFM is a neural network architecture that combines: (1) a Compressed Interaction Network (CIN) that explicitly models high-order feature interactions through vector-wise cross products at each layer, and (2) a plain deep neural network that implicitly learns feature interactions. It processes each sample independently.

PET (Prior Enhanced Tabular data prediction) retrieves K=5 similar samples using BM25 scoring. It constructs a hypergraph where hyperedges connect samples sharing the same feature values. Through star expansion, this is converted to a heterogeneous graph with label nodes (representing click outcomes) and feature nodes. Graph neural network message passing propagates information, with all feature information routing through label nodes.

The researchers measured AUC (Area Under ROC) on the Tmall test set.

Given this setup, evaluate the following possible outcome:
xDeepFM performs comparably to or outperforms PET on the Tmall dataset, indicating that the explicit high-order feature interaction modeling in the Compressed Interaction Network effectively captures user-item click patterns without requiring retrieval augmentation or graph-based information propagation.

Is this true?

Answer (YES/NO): NO